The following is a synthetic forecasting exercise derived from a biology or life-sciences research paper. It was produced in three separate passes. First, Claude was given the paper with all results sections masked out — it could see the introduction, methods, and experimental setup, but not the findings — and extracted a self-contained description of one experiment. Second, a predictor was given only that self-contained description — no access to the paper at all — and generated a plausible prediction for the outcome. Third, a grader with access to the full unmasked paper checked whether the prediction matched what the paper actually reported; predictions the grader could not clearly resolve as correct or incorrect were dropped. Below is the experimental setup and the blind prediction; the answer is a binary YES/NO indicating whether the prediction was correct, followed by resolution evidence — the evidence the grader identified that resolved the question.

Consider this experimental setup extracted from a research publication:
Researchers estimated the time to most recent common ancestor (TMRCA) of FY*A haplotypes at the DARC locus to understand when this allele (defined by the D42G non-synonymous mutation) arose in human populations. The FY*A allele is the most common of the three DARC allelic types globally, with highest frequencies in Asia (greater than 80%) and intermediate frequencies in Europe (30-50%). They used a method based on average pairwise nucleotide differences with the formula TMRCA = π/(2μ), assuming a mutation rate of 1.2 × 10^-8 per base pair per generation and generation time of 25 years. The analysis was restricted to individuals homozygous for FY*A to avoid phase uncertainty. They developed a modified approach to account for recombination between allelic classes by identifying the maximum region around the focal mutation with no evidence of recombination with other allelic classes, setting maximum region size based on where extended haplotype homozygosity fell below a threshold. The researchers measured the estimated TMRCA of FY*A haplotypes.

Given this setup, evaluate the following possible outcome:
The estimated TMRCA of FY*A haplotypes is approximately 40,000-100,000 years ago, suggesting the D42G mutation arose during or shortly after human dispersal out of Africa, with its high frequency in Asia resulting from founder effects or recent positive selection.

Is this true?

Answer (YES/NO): NO